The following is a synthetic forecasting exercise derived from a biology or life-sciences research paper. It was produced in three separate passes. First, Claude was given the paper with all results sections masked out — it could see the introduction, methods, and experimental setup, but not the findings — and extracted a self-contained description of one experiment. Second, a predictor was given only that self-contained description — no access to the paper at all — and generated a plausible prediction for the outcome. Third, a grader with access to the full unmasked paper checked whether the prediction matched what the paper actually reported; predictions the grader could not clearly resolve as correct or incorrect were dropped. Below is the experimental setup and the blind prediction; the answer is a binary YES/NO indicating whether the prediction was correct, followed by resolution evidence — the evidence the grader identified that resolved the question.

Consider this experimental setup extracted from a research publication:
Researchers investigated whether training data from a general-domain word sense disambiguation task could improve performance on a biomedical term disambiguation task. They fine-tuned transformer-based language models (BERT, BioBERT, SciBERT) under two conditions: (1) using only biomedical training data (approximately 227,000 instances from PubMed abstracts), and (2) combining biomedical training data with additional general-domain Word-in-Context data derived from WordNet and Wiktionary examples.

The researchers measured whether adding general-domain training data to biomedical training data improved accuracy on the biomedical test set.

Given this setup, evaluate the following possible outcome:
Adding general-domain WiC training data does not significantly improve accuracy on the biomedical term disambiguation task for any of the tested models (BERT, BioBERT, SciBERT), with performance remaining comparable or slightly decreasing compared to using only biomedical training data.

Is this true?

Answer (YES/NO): YES